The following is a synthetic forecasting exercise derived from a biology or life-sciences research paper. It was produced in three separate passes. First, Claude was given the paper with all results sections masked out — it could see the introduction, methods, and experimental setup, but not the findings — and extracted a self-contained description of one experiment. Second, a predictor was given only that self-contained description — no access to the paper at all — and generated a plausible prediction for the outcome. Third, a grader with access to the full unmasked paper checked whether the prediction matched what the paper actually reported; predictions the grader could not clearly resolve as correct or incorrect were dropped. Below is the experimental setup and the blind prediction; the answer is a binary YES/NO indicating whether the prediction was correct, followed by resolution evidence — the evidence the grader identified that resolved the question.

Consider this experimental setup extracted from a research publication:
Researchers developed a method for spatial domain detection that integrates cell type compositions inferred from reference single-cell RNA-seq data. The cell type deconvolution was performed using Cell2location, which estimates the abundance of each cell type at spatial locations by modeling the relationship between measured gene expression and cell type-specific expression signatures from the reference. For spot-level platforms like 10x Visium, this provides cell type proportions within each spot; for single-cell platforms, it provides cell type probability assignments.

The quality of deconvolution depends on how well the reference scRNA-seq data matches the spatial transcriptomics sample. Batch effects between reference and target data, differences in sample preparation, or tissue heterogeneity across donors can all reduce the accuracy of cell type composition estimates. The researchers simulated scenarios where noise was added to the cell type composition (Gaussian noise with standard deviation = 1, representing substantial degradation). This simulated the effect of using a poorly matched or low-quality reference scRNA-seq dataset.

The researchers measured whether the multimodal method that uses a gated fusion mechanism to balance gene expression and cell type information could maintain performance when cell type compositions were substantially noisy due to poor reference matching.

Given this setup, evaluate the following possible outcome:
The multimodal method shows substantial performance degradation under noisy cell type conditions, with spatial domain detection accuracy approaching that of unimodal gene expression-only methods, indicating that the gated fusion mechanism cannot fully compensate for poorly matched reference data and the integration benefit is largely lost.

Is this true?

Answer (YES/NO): NO